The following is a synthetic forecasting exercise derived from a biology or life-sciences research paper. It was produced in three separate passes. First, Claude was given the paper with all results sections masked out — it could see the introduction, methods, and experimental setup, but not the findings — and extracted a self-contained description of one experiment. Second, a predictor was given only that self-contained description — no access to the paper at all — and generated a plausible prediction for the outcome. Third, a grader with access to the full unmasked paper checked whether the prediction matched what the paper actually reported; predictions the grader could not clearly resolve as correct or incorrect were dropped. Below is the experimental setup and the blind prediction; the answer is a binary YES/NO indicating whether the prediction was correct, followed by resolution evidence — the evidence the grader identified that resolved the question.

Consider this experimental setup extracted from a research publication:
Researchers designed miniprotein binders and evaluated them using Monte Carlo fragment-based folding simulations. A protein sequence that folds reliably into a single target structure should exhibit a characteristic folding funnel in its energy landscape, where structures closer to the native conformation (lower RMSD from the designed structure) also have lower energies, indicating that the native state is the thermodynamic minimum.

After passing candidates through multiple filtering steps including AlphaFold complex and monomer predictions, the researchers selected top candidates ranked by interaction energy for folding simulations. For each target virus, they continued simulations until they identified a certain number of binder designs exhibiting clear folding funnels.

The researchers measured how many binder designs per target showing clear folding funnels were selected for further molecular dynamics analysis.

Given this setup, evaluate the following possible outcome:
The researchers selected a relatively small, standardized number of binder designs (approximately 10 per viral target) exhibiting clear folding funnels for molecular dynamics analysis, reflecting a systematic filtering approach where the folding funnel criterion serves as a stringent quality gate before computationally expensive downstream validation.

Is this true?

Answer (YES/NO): NO